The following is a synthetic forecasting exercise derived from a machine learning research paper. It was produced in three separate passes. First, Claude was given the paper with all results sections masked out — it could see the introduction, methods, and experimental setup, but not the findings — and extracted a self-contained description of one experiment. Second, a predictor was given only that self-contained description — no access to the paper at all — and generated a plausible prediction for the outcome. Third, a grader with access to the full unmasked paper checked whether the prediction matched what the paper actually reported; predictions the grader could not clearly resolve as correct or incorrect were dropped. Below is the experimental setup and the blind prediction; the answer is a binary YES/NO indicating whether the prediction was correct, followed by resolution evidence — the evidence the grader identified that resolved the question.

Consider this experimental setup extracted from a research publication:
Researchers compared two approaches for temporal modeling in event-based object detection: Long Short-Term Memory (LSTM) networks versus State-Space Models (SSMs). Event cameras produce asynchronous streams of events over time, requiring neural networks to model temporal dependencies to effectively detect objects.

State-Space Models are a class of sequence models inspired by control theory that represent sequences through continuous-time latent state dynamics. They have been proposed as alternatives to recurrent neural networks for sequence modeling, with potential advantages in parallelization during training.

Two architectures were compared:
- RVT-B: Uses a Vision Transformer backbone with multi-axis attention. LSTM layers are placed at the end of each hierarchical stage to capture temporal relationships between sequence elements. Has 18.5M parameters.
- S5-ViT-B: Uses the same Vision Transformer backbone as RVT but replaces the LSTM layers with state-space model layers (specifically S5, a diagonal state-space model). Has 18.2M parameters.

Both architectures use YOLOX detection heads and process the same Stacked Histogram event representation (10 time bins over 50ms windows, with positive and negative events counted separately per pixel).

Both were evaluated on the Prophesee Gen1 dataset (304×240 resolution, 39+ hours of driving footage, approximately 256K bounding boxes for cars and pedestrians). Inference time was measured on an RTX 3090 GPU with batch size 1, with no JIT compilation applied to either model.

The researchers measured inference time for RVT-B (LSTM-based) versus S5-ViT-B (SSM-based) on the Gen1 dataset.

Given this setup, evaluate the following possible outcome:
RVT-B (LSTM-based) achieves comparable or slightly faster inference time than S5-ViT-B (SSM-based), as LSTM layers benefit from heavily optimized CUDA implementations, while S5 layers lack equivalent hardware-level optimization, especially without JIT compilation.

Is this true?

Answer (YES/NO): NO